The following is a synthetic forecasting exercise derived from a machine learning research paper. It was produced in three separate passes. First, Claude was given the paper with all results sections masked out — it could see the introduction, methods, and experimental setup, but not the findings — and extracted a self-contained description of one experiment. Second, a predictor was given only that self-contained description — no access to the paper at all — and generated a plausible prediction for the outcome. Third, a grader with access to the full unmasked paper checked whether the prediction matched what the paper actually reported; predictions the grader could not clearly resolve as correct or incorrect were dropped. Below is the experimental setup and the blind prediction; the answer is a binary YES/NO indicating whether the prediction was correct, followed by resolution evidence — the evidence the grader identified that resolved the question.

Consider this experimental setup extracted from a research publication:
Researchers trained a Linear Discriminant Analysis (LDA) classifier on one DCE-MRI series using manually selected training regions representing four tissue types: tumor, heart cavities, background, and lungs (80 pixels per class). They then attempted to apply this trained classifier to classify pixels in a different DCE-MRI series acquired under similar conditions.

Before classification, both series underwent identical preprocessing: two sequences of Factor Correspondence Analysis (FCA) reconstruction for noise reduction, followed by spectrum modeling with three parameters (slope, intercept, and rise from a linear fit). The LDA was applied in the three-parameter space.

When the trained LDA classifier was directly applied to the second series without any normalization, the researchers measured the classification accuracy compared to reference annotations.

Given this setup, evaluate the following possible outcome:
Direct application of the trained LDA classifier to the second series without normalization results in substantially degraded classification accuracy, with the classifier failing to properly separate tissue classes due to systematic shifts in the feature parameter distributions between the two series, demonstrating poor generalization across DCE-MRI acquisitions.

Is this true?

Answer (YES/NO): YES